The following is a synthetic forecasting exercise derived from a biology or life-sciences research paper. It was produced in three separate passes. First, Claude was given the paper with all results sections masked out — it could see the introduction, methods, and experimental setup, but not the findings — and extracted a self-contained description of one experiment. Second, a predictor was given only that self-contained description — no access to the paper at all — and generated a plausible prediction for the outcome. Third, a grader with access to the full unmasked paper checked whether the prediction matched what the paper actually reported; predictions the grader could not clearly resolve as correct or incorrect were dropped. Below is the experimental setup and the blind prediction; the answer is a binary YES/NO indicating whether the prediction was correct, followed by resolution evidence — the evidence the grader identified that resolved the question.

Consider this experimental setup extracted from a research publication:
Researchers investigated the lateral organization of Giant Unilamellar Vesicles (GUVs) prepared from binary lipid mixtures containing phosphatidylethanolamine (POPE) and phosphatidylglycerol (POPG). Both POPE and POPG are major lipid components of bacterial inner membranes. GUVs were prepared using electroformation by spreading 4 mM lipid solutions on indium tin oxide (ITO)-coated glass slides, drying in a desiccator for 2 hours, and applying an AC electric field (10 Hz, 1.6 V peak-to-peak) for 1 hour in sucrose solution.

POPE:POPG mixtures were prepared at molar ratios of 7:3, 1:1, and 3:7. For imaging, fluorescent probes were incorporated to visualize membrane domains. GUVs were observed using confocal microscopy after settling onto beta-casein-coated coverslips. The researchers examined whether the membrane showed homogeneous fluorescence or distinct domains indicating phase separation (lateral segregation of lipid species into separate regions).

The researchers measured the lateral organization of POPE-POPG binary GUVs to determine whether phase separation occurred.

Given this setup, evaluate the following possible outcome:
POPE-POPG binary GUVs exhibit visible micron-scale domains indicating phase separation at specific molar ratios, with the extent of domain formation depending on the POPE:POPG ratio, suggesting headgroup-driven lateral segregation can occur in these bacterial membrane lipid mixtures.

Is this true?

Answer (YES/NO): NO